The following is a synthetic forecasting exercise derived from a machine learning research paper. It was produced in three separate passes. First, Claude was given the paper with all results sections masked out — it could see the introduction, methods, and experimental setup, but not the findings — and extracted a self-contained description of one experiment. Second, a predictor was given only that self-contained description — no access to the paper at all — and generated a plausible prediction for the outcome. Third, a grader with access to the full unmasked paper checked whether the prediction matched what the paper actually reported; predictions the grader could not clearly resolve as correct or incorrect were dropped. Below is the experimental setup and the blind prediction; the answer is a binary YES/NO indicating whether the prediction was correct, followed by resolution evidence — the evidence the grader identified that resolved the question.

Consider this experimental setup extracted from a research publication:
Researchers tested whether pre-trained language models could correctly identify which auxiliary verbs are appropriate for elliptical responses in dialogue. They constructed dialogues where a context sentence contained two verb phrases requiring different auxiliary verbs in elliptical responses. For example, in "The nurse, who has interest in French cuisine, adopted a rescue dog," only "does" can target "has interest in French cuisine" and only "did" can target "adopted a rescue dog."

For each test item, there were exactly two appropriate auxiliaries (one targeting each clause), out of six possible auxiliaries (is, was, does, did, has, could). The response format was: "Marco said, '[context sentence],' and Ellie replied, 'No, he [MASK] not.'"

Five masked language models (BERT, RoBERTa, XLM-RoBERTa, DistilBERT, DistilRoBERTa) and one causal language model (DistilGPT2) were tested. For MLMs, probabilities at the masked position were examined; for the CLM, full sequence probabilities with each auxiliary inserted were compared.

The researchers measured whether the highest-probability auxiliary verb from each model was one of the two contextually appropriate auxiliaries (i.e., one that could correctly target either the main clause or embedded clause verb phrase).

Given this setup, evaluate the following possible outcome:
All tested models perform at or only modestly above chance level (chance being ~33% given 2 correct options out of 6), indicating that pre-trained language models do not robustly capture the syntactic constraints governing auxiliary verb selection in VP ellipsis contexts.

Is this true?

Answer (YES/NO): NO